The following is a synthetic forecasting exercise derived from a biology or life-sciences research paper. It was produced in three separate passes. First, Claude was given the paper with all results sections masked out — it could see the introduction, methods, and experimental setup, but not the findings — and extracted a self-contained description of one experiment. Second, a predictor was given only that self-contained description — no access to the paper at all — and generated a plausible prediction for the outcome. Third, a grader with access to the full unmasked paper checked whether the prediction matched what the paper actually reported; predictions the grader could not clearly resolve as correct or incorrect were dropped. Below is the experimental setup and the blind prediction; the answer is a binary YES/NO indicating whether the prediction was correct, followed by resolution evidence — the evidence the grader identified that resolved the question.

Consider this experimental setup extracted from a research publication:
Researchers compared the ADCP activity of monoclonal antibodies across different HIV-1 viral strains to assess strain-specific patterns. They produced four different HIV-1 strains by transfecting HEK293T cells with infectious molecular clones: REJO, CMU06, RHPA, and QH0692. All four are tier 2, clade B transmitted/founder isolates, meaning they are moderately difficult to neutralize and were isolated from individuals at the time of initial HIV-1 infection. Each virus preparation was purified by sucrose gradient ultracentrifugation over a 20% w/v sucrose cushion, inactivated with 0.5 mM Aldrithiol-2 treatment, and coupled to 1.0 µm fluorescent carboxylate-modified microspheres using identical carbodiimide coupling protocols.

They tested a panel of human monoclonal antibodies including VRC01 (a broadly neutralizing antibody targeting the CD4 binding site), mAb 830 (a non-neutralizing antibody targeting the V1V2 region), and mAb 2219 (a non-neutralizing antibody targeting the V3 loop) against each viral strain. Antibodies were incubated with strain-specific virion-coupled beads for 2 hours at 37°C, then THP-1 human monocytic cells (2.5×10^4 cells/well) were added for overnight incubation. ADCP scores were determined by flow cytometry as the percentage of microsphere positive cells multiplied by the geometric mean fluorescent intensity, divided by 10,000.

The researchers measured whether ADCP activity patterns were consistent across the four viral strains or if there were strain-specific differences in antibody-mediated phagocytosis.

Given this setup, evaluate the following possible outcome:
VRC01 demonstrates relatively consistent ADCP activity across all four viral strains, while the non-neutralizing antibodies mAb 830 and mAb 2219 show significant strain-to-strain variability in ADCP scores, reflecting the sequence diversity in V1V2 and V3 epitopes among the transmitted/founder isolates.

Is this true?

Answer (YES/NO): NO